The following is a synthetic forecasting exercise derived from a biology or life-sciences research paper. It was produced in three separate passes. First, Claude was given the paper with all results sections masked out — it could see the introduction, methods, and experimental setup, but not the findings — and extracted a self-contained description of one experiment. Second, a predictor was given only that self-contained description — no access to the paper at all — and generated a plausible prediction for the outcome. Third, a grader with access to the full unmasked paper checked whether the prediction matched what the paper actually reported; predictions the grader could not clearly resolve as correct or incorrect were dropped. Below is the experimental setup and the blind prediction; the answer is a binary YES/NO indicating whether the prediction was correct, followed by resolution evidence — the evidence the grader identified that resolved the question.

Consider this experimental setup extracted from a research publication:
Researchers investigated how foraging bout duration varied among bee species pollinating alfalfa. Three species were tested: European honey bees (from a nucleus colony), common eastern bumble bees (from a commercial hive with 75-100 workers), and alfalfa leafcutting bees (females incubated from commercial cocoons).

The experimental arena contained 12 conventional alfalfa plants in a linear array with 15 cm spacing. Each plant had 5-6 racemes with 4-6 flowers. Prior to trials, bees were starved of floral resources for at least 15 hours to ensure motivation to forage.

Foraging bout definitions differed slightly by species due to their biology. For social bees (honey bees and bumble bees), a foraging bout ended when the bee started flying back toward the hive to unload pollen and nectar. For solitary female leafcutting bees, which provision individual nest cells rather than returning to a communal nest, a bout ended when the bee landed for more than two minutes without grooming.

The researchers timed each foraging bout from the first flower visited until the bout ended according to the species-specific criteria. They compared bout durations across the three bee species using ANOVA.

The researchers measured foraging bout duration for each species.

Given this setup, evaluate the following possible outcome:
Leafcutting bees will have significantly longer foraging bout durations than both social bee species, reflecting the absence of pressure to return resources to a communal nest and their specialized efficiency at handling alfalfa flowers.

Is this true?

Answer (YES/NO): NO